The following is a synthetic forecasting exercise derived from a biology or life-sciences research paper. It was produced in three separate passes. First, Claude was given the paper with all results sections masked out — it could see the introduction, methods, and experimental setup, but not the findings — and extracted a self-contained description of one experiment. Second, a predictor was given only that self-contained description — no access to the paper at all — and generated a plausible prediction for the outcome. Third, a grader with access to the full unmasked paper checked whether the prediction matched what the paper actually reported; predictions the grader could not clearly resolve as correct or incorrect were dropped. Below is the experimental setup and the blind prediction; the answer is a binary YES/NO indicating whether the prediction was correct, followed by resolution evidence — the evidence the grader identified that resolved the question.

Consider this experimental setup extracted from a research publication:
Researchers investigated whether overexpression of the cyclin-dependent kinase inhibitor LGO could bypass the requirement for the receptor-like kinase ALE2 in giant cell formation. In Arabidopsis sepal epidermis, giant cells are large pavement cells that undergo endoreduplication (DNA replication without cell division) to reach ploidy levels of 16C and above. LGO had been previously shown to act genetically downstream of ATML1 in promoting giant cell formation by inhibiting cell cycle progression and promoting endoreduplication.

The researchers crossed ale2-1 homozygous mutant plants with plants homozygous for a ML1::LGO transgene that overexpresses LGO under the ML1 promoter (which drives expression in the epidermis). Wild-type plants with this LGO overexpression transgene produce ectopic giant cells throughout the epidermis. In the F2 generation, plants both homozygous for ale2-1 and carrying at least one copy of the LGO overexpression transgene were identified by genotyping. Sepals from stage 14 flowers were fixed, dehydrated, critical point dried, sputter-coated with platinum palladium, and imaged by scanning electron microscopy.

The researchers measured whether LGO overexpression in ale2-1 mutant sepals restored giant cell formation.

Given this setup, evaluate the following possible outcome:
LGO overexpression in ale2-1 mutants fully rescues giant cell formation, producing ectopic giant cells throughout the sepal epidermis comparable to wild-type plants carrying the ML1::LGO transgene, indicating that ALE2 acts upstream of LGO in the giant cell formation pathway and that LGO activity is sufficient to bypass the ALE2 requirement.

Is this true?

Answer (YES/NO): YES